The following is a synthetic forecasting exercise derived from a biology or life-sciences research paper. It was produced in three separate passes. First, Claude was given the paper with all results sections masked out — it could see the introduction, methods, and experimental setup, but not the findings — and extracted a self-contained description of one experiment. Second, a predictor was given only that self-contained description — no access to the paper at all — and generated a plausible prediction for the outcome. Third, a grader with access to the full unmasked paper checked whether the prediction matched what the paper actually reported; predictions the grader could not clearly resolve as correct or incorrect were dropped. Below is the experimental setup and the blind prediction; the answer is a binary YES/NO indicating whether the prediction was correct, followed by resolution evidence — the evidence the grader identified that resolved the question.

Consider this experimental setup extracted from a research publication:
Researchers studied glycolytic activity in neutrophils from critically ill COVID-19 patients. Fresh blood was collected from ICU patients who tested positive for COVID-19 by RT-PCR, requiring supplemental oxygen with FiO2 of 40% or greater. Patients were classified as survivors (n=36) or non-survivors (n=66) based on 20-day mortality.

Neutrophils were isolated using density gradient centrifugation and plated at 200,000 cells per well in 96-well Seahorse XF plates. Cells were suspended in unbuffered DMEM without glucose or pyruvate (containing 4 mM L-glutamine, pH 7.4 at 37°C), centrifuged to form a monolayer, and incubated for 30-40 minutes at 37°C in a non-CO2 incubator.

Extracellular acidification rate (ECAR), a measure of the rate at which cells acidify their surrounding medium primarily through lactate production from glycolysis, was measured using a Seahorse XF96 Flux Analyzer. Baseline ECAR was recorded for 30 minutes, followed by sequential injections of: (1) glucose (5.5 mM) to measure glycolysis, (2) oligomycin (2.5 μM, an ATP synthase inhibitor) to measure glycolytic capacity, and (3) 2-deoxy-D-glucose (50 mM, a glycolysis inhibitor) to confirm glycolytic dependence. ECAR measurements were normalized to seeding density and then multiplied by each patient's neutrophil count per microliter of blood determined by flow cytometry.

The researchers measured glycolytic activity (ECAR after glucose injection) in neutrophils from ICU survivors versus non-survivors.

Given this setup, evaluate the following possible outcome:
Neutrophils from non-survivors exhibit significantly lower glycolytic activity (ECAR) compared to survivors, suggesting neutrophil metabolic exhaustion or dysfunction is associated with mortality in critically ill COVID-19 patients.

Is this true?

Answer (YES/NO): NO